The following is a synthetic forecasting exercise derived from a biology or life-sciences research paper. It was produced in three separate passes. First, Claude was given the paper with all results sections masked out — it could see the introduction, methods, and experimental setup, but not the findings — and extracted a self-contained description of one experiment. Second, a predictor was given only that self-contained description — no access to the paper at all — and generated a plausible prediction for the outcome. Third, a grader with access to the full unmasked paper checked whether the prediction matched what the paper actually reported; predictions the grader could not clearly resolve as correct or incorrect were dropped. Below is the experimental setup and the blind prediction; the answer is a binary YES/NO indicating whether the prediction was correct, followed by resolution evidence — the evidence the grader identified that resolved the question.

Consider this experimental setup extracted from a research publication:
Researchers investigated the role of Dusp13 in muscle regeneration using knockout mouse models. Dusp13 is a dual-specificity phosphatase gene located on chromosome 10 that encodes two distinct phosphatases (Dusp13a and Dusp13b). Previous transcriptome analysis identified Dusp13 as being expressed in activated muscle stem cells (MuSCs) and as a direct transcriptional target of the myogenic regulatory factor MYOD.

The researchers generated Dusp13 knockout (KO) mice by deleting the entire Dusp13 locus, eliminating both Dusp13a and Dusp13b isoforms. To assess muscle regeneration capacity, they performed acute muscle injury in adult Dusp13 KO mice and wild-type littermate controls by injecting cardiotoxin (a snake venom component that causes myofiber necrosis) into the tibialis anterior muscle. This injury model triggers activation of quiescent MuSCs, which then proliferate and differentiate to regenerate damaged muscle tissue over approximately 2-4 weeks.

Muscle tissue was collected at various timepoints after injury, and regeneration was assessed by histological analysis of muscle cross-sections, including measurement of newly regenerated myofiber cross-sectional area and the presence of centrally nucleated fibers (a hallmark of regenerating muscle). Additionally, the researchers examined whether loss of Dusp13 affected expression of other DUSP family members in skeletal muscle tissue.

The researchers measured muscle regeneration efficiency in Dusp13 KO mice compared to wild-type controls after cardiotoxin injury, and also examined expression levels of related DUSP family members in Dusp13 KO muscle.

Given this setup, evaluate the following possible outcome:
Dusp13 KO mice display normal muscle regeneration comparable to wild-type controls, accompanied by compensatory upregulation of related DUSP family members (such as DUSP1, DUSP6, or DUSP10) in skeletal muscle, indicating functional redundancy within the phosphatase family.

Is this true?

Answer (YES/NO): YES